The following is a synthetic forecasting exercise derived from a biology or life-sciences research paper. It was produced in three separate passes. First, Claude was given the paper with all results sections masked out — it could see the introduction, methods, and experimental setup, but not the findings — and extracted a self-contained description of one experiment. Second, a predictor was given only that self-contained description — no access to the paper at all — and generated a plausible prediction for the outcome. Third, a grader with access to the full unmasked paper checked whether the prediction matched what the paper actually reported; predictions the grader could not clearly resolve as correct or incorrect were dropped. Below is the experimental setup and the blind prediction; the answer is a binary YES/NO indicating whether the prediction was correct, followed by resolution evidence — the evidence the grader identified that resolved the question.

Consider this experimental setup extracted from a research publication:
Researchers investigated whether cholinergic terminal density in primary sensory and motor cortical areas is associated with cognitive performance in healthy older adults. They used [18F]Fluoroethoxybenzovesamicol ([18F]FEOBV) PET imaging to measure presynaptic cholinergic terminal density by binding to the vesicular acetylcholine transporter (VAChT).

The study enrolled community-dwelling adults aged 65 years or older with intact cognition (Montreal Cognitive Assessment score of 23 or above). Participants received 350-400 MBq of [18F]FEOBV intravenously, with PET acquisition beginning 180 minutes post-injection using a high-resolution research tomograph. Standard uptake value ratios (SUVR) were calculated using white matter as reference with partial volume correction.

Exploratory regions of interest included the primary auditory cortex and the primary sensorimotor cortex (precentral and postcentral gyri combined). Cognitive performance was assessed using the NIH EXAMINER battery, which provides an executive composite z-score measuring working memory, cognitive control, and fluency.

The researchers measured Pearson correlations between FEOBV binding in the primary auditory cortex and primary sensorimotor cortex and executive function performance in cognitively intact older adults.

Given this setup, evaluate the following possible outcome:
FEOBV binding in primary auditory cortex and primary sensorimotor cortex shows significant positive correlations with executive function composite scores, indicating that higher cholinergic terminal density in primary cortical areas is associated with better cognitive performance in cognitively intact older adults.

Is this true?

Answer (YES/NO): NO